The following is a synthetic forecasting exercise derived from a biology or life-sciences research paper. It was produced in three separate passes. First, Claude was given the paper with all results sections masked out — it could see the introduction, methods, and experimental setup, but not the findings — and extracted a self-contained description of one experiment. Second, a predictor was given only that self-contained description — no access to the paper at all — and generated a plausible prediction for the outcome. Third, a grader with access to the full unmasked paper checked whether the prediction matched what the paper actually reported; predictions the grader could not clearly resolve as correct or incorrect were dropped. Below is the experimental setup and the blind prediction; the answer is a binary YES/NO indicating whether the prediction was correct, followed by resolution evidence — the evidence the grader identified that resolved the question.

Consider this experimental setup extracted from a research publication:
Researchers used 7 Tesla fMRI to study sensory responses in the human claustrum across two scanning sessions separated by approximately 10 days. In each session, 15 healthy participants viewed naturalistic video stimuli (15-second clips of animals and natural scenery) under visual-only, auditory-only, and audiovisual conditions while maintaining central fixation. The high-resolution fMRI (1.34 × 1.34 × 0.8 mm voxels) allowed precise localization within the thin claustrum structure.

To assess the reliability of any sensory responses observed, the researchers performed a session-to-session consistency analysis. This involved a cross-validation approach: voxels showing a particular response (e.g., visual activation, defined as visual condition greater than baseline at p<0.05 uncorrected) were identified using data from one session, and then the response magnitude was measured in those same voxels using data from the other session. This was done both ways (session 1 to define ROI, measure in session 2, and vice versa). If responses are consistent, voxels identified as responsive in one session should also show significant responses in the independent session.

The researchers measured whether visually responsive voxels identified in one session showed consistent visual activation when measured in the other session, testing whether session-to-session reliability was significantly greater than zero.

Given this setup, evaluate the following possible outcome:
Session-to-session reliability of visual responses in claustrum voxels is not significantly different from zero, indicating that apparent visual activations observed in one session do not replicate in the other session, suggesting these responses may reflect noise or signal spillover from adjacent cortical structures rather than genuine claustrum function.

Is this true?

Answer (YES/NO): NO